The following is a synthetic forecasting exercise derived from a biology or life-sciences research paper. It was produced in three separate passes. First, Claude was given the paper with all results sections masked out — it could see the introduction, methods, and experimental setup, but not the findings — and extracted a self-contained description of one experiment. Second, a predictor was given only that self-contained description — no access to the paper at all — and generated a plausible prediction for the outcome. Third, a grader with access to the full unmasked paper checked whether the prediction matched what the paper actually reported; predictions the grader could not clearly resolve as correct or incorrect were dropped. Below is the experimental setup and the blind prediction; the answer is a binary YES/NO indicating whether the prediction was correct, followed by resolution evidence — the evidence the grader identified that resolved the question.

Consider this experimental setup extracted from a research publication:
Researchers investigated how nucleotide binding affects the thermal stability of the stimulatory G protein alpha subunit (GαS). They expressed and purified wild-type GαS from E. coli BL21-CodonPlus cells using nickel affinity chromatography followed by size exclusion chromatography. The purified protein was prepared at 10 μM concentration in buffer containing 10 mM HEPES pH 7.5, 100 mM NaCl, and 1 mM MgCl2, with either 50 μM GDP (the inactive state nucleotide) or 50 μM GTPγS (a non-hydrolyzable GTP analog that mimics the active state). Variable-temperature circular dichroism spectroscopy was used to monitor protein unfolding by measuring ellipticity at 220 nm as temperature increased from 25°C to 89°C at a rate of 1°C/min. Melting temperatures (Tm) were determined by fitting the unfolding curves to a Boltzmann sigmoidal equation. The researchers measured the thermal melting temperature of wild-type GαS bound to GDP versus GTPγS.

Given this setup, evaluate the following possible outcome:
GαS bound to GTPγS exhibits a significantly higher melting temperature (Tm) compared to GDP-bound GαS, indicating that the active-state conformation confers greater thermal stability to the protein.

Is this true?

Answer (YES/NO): YES